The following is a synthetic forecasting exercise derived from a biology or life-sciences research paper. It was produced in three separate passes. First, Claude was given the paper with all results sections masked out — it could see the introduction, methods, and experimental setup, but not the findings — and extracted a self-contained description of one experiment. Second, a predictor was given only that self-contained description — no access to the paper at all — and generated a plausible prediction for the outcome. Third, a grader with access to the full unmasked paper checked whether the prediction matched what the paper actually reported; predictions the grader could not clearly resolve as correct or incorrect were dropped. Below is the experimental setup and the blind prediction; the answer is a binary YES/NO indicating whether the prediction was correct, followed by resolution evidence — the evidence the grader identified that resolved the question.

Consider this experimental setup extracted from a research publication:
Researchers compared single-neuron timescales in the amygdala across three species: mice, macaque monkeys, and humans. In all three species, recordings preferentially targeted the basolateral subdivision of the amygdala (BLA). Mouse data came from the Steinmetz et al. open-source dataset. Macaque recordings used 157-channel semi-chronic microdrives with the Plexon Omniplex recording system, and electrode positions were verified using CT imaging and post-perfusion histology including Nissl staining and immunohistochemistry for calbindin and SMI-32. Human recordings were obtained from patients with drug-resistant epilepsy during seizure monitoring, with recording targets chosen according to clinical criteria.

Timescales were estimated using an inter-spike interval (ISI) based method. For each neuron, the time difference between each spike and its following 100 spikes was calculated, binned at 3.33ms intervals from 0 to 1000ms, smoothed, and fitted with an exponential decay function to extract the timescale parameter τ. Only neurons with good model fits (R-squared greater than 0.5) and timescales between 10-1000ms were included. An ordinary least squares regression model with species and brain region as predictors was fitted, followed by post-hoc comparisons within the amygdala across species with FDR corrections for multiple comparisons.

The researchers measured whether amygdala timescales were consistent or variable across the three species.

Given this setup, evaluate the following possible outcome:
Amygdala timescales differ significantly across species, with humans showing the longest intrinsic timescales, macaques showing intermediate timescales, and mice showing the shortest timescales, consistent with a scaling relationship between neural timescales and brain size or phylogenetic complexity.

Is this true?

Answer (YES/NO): NO